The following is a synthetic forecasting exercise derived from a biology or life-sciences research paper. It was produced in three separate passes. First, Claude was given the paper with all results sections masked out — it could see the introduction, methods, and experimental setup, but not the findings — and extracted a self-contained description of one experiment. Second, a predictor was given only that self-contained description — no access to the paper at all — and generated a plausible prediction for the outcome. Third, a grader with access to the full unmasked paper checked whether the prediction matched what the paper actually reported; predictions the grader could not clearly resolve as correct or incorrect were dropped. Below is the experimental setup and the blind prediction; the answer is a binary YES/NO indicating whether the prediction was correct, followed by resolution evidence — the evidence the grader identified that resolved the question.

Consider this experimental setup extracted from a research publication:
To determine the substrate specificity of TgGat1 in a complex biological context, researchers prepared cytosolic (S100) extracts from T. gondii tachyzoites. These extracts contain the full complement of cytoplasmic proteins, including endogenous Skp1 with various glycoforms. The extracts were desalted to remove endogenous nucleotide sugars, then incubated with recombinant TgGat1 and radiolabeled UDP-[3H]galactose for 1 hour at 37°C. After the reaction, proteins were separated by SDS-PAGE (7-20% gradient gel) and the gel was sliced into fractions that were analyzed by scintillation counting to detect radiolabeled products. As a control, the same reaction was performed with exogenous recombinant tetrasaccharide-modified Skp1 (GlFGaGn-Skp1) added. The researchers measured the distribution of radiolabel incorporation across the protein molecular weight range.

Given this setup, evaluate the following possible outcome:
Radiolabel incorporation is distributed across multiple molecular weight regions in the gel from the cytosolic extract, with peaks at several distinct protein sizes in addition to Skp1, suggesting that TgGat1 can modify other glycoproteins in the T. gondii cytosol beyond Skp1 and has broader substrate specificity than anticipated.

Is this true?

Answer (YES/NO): NO